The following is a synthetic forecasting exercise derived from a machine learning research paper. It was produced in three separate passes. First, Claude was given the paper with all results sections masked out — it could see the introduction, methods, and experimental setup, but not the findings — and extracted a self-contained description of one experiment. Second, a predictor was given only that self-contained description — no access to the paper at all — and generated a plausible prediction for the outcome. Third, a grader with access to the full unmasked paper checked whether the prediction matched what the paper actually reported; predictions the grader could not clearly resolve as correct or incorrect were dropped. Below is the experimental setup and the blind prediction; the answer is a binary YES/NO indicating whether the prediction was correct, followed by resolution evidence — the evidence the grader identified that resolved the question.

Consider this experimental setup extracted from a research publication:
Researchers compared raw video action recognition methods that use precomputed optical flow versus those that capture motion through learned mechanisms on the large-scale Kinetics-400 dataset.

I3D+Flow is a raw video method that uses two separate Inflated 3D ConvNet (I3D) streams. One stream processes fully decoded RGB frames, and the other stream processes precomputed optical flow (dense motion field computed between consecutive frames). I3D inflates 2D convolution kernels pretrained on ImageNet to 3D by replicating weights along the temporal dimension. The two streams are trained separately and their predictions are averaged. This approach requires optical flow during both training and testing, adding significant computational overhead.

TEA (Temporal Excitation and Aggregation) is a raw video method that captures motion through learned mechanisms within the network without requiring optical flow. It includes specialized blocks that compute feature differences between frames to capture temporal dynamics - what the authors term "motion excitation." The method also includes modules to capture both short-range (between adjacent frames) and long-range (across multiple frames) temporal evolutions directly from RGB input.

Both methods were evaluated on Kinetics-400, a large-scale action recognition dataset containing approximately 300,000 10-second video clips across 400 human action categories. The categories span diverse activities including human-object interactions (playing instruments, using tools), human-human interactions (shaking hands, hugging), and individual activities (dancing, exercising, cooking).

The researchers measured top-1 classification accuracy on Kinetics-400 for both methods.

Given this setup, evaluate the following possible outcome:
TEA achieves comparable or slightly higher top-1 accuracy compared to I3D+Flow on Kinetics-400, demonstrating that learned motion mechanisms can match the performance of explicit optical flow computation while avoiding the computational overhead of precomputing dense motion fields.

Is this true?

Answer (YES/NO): NO